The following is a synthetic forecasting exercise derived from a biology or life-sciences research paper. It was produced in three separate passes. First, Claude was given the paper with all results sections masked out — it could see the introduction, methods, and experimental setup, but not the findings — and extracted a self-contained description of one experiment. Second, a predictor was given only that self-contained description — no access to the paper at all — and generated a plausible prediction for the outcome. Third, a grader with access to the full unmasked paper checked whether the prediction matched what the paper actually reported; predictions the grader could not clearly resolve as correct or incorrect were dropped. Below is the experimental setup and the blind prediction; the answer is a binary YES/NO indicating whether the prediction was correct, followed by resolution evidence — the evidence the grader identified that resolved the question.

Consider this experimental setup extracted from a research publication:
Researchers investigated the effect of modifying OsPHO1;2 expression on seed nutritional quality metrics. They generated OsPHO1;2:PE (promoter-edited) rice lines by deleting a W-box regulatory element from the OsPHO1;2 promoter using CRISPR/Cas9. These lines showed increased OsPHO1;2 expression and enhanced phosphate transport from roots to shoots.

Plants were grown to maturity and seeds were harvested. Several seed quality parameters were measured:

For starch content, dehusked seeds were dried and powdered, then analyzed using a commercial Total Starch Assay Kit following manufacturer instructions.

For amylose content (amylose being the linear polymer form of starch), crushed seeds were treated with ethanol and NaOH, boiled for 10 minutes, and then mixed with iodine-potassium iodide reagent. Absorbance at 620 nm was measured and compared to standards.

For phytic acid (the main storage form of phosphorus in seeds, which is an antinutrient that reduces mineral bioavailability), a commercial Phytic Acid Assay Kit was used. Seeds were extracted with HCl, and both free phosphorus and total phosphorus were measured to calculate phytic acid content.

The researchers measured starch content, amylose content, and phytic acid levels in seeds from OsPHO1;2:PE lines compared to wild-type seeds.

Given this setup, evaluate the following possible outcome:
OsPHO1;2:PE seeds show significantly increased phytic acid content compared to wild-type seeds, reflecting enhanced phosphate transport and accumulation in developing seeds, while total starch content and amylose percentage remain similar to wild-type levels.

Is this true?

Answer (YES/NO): NO